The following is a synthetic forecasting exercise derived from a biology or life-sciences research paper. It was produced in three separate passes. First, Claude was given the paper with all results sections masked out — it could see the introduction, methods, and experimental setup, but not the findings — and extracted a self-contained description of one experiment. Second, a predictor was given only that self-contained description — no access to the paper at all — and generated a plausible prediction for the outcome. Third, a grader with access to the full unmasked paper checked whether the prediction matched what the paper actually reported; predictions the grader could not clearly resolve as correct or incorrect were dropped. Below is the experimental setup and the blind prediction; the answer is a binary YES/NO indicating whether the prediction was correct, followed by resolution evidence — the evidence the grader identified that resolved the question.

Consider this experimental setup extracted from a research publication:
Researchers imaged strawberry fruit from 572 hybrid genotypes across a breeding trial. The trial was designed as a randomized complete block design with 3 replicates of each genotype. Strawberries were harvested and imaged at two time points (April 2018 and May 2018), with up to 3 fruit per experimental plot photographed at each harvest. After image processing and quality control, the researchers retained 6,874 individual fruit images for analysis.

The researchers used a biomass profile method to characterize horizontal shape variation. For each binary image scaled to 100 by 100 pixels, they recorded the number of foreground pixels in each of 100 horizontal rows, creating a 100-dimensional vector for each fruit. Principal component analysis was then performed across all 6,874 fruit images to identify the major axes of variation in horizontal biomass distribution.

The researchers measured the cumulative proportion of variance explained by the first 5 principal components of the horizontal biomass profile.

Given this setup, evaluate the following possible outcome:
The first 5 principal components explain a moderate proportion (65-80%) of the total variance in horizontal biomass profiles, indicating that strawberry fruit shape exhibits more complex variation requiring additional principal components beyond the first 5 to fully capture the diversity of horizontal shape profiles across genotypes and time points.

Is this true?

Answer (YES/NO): NO